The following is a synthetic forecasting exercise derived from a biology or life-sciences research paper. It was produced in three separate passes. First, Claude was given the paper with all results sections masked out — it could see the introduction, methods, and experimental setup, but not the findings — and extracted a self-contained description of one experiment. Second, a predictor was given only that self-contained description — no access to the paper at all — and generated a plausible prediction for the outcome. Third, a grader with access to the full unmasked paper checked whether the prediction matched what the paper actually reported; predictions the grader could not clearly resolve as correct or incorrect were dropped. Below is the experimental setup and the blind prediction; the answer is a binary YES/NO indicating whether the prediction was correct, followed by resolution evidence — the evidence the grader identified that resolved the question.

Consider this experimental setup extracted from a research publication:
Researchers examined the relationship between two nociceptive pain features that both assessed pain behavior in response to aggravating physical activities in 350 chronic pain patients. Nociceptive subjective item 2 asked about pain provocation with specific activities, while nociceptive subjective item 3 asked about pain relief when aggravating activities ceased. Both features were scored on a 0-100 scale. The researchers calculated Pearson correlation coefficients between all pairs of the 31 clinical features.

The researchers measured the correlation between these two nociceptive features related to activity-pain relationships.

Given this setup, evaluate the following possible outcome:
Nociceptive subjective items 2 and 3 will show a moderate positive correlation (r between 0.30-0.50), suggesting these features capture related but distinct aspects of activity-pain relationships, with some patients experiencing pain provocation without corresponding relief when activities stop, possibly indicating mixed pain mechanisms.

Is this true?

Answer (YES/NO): NO